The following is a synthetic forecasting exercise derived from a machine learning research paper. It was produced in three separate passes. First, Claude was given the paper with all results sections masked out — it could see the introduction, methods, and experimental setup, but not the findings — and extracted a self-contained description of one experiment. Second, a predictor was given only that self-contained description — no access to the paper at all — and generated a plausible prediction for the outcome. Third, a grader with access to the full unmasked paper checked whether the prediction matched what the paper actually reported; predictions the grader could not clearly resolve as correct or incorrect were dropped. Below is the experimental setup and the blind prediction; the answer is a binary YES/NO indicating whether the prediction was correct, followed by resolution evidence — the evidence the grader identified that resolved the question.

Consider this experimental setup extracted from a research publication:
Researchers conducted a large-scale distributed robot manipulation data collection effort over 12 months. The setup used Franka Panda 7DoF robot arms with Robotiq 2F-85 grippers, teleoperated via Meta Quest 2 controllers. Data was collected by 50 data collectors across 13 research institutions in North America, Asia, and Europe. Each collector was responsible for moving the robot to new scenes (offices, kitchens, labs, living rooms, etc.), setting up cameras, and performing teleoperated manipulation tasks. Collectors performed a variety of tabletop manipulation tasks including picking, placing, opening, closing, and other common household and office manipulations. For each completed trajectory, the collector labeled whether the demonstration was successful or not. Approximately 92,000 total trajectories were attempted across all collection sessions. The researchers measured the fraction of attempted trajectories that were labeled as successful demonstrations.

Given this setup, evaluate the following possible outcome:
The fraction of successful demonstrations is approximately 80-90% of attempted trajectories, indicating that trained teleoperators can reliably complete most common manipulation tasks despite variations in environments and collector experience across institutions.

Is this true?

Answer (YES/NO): YES